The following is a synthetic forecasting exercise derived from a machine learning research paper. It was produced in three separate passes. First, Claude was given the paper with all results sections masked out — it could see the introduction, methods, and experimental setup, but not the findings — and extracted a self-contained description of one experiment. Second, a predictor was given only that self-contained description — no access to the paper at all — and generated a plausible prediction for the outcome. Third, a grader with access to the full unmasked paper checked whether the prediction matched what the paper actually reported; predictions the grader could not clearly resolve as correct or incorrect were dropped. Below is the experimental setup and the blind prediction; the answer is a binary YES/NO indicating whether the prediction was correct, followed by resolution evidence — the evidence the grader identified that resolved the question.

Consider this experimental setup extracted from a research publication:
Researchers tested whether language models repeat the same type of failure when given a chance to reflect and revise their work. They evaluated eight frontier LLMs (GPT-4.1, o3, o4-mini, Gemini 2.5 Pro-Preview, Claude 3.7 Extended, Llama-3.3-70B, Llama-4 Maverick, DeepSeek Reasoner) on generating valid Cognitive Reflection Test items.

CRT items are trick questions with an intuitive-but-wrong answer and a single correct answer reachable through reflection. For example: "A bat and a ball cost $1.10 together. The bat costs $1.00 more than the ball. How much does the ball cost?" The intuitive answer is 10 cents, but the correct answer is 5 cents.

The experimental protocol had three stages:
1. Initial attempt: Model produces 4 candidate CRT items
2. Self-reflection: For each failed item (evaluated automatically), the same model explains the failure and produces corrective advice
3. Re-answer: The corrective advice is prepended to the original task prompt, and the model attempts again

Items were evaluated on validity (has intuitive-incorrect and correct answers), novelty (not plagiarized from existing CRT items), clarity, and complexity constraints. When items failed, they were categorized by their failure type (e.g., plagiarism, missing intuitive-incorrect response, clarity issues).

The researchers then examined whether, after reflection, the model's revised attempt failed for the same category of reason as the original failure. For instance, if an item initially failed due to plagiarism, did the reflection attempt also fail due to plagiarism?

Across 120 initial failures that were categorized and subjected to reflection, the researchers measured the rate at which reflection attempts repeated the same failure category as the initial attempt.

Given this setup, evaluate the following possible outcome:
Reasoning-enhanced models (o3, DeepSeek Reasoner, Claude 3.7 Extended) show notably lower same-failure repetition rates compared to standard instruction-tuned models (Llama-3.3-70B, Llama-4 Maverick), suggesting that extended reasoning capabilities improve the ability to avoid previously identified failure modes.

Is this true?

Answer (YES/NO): NO